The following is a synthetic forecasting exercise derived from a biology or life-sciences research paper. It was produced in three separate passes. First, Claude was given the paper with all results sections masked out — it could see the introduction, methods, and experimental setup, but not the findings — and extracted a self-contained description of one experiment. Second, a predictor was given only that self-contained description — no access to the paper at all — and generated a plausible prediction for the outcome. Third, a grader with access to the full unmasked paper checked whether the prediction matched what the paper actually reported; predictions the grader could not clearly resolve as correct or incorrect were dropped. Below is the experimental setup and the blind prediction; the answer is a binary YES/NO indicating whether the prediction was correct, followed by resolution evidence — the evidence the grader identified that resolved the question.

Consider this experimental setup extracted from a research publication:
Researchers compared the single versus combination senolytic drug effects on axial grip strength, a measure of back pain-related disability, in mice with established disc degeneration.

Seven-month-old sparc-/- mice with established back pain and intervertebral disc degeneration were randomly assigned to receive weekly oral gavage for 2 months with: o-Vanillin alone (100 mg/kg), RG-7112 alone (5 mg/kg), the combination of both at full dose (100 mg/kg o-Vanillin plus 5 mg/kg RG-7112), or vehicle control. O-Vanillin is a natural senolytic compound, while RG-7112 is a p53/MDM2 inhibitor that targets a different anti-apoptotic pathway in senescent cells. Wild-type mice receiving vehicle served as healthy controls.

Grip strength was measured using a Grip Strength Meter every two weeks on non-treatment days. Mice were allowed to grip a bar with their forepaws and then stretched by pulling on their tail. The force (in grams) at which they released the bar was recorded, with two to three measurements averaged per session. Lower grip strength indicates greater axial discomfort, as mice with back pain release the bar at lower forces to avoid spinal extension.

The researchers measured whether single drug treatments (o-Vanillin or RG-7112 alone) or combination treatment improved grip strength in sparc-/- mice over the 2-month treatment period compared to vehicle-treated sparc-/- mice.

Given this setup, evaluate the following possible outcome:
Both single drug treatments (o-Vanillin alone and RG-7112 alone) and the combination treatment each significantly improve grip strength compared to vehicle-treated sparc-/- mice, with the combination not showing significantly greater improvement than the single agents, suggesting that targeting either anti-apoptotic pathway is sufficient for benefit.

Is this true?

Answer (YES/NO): NO